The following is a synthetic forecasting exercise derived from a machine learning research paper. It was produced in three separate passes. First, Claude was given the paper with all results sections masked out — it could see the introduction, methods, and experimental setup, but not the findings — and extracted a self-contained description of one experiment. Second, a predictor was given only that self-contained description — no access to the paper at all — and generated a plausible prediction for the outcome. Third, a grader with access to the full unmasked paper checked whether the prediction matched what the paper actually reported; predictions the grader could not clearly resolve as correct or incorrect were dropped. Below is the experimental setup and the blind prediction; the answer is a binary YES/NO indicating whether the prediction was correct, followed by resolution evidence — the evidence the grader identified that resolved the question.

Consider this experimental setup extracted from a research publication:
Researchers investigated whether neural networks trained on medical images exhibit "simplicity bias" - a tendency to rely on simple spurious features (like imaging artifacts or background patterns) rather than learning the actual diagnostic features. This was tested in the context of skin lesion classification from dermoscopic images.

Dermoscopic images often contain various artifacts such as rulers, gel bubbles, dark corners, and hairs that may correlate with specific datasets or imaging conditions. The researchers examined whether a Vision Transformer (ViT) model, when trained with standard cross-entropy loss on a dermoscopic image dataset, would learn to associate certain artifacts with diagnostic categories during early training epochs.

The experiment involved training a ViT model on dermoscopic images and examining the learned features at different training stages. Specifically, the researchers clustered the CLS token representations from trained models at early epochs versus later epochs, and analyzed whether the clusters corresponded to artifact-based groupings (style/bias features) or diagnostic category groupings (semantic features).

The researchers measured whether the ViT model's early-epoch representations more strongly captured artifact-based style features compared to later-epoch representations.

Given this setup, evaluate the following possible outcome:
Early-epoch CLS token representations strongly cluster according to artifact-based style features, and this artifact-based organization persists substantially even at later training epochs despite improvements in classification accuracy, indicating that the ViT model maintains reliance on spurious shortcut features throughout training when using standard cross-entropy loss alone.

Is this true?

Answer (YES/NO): NO